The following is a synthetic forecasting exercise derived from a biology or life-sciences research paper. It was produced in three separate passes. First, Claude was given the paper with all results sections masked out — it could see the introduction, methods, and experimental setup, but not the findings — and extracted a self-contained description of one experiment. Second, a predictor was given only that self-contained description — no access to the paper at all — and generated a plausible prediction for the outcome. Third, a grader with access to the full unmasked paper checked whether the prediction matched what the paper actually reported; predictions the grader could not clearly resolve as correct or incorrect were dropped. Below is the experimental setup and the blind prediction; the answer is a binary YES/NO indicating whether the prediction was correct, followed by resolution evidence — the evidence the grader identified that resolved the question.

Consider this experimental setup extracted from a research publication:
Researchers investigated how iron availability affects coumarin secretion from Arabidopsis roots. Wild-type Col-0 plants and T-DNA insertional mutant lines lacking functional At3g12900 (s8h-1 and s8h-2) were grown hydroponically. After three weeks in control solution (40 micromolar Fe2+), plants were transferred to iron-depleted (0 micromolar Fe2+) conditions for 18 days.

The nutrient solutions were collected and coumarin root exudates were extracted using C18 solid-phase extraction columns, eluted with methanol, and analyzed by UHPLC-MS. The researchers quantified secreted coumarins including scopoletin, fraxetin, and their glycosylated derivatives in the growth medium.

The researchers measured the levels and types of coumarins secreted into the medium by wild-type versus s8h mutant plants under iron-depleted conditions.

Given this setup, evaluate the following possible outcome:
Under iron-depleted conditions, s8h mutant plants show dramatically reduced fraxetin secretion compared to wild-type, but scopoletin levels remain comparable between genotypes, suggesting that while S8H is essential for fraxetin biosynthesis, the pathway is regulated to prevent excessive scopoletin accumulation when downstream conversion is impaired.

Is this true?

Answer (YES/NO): NO